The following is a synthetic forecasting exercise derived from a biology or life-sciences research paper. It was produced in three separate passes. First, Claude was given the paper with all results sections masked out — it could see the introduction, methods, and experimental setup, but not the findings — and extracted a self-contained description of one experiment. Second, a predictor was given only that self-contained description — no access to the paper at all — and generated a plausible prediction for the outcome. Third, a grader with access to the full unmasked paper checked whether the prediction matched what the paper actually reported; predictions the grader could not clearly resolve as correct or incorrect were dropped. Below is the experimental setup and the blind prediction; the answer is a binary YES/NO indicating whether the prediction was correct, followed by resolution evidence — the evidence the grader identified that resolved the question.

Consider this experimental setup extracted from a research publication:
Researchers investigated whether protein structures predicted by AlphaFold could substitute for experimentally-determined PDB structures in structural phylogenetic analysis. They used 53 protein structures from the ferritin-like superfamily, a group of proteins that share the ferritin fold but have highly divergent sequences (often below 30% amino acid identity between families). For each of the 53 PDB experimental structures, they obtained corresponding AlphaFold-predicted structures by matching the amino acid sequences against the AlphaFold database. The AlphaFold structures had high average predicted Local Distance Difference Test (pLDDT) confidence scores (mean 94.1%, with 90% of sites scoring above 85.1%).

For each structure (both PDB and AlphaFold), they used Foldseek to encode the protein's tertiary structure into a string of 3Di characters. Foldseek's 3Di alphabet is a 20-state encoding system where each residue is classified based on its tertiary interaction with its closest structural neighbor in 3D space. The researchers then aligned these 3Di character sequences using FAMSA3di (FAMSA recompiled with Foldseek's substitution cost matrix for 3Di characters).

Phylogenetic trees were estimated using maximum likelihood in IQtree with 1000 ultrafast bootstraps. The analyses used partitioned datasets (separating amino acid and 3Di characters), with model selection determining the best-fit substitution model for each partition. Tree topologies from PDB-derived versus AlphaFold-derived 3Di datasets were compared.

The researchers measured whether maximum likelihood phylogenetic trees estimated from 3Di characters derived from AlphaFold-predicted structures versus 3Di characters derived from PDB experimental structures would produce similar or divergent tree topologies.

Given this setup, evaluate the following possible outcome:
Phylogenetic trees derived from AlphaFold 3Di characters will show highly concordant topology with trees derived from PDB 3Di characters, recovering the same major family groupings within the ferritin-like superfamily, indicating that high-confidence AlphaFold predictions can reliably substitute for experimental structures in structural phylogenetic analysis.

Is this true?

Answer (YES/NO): YES